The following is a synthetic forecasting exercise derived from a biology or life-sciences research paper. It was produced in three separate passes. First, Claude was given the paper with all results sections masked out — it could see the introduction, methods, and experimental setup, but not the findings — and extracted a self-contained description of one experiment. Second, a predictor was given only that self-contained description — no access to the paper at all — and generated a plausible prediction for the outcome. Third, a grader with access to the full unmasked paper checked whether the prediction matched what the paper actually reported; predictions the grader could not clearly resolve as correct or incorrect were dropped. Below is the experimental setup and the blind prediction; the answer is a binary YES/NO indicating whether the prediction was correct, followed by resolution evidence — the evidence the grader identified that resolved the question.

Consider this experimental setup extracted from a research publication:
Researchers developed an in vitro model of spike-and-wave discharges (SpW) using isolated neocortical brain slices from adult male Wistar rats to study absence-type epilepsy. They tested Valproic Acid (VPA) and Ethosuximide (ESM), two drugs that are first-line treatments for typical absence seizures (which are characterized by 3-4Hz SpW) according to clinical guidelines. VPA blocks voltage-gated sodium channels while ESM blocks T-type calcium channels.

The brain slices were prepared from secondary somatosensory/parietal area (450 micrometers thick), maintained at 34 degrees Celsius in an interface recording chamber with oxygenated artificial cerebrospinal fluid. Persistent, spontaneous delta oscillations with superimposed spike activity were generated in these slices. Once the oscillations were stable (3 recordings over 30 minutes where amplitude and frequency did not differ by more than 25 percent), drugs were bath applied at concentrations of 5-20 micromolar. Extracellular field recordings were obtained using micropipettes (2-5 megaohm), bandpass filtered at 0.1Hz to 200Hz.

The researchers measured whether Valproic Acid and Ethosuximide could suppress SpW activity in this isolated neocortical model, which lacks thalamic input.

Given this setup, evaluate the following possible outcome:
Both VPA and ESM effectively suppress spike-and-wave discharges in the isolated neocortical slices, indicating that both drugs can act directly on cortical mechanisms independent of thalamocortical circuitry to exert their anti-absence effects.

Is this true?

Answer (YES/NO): NO